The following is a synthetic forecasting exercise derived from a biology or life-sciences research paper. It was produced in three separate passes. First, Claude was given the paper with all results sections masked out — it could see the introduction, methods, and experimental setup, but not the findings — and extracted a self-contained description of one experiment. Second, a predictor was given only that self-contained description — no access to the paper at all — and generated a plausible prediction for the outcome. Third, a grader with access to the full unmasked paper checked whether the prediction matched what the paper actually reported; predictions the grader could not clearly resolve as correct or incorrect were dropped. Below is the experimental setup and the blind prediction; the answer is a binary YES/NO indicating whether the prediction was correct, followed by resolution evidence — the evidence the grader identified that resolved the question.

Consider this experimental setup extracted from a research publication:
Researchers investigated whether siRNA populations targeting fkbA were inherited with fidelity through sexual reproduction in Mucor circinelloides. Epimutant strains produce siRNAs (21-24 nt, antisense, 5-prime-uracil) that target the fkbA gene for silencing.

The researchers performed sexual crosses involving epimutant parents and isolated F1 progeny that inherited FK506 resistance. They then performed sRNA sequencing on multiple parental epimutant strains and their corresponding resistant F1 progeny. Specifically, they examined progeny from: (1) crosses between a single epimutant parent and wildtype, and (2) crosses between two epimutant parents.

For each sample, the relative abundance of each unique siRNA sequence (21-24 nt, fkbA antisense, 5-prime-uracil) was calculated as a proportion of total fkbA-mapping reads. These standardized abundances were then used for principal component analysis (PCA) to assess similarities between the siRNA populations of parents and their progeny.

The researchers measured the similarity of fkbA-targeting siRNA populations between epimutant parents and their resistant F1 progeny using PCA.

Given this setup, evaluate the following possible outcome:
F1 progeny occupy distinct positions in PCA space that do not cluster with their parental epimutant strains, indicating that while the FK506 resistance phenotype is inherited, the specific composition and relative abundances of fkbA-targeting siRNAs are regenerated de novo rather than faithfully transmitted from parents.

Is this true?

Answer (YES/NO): NO